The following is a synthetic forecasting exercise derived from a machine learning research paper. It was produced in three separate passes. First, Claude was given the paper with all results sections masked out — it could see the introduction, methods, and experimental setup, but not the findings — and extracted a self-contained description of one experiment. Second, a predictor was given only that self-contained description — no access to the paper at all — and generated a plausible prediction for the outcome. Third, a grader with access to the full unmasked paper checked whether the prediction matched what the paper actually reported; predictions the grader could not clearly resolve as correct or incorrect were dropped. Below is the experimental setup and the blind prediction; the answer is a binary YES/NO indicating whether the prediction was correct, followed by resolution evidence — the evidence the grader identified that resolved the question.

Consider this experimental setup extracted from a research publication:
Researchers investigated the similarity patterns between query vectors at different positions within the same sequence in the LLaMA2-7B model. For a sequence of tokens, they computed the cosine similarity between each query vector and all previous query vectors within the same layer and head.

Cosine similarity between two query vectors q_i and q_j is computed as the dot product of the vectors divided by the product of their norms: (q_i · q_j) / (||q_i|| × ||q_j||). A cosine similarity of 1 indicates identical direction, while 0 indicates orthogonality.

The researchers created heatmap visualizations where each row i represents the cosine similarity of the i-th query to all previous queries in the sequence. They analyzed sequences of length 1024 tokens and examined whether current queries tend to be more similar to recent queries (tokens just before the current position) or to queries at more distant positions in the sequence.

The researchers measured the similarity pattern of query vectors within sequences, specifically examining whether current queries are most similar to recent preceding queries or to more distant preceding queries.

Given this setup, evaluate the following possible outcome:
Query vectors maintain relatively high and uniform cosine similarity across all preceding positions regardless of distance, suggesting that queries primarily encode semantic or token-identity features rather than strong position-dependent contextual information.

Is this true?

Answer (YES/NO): NO